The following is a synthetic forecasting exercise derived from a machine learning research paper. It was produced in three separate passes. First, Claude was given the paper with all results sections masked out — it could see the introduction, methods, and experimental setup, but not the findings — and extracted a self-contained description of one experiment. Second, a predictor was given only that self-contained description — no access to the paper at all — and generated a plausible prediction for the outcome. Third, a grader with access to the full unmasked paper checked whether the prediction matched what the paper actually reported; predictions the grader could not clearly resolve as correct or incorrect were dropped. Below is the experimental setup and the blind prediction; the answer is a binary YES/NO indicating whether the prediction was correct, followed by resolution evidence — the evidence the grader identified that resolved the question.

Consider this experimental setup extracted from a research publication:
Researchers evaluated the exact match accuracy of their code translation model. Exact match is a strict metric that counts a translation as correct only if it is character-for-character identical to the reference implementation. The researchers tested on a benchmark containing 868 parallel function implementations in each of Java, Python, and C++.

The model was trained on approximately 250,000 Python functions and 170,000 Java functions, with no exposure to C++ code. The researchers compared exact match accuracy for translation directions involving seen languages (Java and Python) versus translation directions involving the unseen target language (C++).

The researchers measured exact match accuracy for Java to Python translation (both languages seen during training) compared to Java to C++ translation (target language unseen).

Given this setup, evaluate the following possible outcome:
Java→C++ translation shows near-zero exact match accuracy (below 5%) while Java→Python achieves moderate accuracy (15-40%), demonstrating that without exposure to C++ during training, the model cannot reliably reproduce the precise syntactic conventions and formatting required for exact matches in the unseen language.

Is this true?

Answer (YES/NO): NO